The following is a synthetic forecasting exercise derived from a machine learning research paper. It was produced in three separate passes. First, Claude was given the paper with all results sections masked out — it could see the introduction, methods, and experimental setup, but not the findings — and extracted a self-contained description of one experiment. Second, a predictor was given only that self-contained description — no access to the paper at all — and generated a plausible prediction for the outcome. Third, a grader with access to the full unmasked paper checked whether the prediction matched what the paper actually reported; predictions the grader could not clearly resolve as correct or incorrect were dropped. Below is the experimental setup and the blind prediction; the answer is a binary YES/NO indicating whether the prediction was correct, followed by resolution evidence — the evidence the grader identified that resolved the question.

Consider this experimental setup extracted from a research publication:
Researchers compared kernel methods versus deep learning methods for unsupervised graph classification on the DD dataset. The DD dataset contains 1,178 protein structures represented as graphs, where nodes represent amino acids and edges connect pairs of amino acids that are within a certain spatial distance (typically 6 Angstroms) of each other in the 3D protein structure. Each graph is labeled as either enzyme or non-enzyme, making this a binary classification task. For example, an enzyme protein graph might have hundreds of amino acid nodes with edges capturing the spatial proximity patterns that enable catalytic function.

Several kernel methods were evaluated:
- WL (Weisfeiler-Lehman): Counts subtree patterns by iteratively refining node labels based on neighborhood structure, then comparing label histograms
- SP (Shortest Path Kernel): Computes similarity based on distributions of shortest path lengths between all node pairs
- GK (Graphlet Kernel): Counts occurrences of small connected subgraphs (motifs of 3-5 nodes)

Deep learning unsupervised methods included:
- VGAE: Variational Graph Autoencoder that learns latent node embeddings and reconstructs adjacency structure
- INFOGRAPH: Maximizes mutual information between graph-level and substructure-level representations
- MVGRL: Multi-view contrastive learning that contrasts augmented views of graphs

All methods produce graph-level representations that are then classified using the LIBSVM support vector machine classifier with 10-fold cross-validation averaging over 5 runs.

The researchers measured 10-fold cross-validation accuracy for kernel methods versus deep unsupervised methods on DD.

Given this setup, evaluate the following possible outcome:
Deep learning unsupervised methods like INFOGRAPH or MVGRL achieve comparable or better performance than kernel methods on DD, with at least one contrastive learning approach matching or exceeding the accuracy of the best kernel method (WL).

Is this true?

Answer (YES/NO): NO